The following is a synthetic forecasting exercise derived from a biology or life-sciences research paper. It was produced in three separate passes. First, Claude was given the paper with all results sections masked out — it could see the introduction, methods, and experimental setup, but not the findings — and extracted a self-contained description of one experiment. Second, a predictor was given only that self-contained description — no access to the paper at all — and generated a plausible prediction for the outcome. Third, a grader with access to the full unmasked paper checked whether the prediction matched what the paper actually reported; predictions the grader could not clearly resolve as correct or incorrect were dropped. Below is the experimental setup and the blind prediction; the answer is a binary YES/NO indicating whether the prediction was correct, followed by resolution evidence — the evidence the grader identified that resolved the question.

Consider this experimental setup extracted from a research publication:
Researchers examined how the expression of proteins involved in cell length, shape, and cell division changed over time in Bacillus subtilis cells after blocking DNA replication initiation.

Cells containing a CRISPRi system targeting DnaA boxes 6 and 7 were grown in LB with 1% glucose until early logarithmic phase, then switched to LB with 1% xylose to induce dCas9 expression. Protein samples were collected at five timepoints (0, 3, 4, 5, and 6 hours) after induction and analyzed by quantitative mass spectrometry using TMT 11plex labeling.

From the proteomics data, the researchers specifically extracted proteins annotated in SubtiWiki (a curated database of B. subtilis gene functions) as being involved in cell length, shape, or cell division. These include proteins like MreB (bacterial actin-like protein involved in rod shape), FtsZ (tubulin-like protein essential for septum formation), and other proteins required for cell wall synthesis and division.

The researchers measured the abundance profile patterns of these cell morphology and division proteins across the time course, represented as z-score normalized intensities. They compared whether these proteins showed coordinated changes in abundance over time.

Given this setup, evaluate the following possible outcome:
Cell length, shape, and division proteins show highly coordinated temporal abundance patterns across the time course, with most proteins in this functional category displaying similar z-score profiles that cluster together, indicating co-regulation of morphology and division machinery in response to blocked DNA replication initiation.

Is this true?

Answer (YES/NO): NO